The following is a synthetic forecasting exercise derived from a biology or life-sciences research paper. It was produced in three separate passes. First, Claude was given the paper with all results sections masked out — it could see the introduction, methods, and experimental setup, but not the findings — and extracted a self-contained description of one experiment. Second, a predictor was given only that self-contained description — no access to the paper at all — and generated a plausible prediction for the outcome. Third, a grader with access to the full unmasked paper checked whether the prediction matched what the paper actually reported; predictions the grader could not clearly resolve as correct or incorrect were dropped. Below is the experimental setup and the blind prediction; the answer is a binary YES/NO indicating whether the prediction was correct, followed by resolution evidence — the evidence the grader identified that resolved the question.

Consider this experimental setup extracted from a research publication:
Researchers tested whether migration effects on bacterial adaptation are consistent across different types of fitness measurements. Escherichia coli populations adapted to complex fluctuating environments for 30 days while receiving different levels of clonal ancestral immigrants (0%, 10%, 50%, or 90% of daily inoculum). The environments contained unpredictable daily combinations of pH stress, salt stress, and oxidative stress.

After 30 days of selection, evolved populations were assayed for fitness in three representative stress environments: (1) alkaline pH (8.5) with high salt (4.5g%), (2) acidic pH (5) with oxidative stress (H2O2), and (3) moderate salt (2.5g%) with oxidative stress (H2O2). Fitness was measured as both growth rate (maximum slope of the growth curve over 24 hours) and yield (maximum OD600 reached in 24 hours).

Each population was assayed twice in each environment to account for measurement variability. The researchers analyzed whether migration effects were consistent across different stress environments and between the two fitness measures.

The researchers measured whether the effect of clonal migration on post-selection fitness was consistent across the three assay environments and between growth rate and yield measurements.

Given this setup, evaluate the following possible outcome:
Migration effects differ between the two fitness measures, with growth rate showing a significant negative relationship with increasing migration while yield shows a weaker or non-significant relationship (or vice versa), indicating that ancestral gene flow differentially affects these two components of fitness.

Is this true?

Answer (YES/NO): NO